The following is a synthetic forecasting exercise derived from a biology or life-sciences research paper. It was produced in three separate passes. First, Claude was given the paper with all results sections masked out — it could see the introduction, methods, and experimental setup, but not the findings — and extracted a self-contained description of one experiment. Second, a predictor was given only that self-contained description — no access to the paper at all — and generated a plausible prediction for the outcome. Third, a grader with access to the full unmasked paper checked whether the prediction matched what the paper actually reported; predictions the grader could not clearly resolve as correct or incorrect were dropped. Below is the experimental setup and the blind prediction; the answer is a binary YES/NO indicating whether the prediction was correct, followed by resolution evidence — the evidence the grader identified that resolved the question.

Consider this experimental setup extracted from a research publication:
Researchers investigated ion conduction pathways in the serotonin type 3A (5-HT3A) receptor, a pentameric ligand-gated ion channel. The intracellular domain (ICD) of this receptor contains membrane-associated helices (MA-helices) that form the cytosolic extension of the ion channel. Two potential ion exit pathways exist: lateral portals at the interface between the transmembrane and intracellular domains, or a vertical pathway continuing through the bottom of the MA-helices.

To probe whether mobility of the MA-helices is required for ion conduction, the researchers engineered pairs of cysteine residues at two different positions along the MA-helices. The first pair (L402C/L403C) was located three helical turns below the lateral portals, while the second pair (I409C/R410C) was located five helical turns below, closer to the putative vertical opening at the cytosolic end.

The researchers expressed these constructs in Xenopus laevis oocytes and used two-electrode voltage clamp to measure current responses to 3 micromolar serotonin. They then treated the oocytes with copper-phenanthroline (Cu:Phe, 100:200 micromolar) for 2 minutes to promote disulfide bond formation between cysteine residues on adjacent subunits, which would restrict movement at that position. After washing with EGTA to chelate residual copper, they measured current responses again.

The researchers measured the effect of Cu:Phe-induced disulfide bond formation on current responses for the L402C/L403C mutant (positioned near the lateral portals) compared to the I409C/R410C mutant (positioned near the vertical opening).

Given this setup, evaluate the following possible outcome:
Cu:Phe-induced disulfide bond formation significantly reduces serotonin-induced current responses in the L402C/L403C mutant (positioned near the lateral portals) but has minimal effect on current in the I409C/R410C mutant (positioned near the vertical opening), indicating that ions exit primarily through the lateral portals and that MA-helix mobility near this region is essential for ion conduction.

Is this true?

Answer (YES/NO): NO